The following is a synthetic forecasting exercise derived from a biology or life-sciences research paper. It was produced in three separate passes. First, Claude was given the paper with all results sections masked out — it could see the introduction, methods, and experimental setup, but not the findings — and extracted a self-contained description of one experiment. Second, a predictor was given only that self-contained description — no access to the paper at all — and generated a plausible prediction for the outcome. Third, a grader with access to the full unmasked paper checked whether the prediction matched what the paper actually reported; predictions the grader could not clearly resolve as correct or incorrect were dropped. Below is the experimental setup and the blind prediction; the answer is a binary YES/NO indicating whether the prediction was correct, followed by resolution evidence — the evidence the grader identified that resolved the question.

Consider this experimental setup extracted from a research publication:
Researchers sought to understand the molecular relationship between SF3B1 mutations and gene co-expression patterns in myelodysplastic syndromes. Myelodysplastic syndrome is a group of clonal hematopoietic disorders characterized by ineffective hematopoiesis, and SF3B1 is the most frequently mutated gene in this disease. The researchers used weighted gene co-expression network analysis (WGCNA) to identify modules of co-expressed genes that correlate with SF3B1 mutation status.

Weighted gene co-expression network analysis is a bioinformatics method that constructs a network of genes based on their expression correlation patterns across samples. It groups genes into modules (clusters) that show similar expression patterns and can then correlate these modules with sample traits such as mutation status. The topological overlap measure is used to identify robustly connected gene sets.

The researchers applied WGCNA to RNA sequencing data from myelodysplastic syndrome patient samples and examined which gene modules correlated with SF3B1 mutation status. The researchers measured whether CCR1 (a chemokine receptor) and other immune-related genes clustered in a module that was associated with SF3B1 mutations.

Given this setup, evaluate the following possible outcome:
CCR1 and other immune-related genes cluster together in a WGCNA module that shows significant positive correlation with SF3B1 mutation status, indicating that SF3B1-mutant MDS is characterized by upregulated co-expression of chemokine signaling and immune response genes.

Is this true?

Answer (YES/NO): NO